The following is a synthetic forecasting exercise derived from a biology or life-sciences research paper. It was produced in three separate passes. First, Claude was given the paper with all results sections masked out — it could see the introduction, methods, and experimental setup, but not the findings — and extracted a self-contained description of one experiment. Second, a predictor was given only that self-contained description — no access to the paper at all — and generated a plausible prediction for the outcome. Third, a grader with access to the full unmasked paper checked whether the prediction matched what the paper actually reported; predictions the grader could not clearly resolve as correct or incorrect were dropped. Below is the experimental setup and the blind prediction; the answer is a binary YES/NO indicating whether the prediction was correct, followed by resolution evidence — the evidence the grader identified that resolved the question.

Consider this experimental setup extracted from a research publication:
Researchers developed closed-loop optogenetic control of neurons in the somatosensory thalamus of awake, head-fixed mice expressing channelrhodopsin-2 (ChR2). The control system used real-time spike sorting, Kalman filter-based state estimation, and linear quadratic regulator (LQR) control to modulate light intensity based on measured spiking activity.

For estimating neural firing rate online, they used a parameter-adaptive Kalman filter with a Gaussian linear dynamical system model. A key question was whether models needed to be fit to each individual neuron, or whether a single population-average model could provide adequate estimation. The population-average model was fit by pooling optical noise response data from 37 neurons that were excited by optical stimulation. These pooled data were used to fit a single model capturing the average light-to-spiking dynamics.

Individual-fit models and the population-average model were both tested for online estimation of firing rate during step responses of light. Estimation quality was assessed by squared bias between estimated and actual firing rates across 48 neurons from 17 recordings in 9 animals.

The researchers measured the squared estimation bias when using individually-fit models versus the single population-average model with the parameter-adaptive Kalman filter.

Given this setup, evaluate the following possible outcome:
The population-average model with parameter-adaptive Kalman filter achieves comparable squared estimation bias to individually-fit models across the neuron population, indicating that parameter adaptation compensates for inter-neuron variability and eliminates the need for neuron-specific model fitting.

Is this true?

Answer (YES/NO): NO